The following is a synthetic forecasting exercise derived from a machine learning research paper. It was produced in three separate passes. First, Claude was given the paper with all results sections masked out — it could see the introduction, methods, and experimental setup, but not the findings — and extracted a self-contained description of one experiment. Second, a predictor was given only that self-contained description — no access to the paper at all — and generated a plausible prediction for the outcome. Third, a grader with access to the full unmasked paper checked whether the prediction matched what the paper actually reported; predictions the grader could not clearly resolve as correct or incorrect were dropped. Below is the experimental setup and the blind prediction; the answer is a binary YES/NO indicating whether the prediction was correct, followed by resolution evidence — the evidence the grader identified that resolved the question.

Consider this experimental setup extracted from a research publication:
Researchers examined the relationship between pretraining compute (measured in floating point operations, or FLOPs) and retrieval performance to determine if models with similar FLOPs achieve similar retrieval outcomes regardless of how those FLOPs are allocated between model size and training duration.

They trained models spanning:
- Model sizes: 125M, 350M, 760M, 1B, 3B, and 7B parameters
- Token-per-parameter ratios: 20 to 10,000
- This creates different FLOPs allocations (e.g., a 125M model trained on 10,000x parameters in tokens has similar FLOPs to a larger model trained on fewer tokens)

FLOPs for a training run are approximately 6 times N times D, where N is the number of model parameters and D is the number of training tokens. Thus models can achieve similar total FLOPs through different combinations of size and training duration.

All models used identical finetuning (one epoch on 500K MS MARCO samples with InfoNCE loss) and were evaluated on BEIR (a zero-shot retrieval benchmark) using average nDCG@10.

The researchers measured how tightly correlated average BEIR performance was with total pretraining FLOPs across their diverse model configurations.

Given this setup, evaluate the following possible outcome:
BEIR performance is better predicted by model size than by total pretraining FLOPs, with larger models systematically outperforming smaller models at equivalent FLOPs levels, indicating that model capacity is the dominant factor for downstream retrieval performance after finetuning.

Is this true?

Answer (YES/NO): NO